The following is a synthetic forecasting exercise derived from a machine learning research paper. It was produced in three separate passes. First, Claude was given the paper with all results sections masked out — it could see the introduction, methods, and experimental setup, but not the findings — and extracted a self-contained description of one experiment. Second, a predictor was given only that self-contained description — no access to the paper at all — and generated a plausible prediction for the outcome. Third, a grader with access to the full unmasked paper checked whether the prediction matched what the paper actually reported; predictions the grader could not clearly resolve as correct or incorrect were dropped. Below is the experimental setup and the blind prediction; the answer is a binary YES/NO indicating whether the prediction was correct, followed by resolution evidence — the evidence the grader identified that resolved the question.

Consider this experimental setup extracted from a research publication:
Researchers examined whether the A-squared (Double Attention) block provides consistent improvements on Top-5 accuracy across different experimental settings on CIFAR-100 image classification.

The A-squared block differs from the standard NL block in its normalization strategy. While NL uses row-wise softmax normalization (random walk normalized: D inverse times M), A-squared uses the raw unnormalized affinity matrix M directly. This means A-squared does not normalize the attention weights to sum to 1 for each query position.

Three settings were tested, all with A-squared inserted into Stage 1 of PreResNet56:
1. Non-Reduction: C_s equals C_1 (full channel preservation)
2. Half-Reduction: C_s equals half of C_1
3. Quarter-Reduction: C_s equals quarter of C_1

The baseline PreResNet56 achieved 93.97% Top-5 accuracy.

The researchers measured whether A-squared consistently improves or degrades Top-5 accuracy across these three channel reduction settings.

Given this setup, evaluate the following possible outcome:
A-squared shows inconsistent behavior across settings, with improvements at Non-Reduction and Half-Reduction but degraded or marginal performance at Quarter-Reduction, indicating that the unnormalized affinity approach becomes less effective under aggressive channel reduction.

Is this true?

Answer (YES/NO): NO